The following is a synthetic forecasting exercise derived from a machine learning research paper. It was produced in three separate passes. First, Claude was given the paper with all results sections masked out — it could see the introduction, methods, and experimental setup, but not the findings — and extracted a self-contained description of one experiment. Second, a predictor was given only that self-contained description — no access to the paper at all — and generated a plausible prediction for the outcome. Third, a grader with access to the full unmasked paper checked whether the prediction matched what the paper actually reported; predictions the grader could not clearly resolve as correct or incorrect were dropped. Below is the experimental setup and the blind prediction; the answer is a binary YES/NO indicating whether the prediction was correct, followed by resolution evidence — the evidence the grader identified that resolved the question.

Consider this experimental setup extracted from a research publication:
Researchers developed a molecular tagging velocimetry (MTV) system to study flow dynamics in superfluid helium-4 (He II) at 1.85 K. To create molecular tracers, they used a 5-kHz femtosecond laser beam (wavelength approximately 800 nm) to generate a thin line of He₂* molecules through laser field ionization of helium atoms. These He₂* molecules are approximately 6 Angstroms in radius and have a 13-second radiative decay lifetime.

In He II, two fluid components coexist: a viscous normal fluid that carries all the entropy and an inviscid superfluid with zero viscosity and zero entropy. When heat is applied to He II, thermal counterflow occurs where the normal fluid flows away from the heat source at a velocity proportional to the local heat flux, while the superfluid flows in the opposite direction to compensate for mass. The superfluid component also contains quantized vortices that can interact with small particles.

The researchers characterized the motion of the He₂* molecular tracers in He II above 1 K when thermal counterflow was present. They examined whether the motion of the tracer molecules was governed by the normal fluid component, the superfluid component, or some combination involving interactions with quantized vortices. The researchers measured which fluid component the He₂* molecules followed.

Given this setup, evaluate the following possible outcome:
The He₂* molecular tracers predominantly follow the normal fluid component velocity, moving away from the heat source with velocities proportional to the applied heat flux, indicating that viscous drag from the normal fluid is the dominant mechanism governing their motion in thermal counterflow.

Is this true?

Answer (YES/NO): YES